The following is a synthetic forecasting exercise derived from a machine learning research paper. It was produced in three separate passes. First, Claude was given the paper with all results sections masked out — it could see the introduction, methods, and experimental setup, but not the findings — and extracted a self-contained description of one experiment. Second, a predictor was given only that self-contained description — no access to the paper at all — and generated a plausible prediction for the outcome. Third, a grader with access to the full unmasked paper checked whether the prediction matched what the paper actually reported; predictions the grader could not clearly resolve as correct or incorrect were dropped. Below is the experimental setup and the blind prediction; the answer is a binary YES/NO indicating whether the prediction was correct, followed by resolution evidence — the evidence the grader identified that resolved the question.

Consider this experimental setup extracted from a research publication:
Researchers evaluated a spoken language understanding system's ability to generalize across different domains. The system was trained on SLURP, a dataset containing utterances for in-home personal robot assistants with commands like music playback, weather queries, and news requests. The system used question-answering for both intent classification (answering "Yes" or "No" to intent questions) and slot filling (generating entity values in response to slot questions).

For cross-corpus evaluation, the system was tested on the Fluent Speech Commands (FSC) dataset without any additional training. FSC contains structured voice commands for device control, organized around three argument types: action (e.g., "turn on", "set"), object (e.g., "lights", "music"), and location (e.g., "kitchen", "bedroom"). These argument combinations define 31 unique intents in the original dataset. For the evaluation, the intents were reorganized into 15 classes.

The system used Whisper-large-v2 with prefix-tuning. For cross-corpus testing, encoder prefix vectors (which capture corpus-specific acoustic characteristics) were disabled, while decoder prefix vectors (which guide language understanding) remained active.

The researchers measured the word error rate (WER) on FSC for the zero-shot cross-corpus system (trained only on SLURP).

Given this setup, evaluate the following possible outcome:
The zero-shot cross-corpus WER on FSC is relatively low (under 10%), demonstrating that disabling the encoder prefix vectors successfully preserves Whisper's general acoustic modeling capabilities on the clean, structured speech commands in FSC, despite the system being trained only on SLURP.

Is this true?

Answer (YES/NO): YES